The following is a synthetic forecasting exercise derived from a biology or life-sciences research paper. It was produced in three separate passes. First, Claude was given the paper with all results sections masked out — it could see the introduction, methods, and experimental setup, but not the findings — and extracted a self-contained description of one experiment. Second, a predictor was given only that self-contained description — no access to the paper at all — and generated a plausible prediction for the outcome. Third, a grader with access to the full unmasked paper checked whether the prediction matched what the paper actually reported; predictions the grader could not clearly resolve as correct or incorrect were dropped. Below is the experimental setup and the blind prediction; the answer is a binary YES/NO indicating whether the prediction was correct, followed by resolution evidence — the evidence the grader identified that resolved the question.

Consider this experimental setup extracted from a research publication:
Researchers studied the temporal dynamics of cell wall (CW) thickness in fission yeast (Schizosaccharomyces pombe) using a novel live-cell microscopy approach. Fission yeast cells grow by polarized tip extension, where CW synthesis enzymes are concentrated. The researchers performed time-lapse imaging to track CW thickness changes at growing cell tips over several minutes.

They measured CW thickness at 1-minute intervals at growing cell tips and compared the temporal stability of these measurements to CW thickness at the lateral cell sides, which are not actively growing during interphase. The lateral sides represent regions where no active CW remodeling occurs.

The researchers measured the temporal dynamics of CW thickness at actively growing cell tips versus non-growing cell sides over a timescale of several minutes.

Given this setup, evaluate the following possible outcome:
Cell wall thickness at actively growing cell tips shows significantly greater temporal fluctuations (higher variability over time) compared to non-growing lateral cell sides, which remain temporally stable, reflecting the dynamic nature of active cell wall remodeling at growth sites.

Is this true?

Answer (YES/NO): YES